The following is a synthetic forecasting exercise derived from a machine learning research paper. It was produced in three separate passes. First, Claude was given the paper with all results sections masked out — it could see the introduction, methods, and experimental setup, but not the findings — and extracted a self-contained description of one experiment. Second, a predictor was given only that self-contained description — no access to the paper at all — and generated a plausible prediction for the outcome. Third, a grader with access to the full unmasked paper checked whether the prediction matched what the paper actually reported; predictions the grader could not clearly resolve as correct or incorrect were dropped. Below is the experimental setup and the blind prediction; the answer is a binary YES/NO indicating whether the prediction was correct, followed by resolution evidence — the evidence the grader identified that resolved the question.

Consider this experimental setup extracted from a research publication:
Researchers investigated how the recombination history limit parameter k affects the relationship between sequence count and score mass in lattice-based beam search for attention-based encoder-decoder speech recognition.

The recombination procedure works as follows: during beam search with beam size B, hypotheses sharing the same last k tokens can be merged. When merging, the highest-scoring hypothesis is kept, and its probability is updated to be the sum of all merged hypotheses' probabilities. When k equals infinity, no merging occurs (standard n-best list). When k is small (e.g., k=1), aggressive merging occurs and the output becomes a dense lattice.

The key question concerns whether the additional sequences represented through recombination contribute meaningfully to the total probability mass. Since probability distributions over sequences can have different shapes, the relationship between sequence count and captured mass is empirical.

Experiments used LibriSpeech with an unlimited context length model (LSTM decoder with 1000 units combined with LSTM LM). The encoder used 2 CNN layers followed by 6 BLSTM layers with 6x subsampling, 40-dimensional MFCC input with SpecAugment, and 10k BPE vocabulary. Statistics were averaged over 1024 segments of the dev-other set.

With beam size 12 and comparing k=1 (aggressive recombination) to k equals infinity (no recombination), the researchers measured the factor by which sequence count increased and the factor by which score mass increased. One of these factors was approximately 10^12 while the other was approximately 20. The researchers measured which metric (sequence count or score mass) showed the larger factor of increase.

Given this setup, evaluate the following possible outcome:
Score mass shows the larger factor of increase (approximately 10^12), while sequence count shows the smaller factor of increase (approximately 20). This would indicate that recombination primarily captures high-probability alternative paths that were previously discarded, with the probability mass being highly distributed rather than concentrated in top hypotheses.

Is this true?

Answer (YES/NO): NO